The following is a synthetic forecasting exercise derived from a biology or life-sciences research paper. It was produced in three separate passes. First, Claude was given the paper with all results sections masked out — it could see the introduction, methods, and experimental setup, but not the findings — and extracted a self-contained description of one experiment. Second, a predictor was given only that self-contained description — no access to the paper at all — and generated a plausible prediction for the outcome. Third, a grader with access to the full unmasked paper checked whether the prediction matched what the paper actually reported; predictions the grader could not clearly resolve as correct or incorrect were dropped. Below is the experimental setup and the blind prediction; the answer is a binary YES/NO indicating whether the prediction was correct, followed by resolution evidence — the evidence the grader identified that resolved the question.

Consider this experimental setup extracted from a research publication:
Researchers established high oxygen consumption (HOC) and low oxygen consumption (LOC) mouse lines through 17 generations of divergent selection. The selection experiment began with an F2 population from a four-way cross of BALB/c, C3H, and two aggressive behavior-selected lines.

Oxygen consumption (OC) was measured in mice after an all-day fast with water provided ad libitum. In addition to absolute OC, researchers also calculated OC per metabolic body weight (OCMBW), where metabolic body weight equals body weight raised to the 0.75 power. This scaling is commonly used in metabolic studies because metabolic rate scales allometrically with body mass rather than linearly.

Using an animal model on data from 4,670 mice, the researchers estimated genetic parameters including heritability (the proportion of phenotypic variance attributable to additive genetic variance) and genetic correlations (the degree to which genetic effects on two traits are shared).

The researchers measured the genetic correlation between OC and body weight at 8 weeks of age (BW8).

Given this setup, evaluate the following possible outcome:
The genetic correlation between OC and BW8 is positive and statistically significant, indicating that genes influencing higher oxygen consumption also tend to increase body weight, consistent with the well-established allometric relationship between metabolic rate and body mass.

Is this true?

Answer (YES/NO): YES